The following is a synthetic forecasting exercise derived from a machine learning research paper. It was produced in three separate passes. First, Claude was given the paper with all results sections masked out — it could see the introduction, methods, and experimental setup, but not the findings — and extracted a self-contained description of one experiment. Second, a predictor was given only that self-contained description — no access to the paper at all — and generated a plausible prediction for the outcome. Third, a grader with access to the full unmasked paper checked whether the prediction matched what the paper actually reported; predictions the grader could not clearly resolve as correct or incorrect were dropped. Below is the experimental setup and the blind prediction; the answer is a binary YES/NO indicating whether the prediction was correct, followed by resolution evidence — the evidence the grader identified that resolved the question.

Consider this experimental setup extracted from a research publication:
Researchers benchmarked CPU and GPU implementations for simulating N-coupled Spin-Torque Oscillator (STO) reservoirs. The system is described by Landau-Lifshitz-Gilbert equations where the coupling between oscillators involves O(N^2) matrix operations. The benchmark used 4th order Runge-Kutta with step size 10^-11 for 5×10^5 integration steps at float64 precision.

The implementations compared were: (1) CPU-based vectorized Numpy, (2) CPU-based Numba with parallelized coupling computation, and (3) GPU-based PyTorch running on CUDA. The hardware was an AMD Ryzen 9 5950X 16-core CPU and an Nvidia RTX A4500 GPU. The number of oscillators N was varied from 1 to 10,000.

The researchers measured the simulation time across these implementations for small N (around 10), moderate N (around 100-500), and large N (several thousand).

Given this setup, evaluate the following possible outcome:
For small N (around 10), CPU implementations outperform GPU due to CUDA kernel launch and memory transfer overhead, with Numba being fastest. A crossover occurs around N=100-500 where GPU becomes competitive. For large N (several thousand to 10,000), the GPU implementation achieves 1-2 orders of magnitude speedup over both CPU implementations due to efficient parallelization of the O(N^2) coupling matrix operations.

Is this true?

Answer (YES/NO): NO